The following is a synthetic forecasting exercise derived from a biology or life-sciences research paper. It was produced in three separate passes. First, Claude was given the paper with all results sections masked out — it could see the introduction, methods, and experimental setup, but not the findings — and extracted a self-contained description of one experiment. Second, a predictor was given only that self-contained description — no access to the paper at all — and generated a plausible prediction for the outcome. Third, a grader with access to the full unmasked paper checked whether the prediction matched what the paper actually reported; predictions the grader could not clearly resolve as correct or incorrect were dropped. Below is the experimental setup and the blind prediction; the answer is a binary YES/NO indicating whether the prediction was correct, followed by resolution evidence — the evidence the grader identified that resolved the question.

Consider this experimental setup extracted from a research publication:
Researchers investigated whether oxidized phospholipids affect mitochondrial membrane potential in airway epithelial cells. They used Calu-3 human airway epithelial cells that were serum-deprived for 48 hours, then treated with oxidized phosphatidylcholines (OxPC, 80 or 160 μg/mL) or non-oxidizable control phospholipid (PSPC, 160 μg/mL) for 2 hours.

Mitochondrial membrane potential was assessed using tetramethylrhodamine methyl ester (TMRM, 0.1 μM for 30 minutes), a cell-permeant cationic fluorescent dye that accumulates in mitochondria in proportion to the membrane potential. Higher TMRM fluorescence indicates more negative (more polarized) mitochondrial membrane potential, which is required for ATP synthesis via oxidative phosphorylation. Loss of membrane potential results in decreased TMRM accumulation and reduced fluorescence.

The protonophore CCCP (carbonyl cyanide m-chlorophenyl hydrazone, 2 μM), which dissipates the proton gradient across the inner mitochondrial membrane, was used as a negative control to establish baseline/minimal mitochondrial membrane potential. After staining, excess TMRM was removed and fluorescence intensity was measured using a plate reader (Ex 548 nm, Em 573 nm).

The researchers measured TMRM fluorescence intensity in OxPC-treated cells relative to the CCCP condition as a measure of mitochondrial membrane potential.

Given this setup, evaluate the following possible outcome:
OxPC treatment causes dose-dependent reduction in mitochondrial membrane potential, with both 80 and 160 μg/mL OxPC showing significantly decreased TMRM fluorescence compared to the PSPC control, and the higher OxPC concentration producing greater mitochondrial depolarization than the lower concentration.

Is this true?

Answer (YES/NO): NO